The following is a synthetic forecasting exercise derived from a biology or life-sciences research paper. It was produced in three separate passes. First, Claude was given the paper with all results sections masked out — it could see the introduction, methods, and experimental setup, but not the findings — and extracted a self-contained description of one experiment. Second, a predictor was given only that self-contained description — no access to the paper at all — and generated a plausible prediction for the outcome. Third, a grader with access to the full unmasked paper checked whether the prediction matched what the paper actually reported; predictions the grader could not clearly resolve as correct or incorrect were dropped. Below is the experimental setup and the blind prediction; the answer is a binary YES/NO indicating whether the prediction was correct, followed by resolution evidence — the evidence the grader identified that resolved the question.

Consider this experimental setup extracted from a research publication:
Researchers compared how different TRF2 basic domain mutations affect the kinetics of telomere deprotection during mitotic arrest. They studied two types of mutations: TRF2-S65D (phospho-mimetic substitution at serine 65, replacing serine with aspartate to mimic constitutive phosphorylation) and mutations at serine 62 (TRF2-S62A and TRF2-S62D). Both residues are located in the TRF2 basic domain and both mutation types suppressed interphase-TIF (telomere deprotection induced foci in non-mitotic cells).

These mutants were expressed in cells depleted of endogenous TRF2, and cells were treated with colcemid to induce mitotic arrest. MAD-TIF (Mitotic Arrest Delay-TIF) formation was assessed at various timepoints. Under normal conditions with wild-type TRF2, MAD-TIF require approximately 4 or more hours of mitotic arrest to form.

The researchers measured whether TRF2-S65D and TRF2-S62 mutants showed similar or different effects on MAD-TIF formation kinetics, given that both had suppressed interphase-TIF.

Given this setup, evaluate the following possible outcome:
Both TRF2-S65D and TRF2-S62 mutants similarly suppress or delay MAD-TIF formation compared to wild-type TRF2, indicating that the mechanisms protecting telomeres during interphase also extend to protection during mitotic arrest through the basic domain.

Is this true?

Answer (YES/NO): NO